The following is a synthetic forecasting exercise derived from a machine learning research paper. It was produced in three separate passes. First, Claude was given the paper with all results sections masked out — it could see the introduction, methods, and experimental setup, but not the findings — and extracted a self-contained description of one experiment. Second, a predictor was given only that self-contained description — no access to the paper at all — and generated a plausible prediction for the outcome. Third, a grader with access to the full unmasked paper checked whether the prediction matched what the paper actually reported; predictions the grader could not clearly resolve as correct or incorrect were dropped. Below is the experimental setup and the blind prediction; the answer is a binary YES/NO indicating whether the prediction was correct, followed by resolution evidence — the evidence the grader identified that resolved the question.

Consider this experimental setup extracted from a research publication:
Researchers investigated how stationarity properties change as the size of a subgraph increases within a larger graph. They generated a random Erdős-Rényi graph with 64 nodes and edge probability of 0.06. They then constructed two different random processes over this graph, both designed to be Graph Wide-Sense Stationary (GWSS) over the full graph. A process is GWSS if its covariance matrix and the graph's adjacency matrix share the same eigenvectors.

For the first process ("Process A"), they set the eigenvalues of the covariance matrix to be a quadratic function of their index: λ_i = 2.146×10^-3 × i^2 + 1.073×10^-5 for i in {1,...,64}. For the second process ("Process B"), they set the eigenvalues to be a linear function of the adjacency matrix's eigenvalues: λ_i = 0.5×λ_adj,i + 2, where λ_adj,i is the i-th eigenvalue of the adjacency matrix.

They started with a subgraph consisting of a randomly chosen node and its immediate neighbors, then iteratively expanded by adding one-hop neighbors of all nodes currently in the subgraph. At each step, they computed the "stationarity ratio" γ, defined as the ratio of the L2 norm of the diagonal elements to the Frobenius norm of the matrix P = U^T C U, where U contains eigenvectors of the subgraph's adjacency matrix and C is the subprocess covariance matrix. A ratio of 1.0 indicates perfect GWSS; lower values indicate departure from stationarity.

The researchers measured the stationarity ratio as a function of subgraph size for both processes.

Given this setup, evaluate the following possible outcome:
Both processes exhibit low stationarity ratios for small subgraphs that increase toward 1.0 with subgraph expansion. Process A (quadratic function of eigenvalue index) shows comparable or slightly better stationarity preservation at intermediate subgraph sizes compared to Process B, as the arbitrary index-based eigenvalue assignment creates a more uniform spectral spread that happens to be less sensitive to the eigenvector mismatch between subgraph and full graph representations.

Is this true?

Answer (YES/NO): NO